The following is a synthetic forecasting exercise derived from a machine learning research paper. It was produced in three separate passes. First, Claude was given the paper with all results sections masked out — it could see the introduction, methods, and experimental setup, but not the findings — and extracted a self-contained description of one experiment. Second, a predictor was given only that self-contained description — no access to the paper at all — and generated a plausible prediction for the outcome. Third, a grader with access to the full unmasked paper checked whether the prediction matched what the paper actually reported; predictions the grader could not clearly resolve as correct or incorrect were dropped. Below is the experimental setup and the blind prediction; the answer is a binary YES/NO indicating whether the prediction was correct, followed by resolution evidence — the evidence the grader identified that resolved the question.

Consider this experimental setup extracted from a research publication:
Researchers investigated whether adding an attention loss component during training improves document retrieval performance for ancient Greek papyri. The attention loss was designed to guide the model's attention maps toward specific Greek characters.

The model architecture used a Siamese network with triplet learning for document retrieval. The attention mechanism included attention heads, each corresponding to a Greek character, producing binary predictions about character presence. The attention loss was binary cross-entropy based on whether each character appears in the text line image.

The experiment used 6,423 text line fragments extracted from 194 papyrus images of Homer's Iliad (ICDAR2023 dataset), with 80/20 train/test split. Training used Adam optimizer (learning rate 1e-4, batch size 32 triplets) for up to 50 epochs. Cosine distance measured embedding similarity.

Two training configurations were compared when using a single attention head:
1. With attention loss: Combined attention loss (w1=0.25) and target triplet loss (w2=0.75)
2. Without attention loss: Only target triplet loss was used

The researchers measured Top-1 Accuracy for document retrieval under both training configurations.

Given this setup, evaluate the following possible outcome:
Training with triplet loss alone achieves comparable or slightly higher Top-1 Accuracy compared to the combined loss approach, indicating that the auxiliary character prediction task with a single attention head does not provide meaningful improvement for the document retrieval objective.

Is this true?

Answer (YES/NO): YES